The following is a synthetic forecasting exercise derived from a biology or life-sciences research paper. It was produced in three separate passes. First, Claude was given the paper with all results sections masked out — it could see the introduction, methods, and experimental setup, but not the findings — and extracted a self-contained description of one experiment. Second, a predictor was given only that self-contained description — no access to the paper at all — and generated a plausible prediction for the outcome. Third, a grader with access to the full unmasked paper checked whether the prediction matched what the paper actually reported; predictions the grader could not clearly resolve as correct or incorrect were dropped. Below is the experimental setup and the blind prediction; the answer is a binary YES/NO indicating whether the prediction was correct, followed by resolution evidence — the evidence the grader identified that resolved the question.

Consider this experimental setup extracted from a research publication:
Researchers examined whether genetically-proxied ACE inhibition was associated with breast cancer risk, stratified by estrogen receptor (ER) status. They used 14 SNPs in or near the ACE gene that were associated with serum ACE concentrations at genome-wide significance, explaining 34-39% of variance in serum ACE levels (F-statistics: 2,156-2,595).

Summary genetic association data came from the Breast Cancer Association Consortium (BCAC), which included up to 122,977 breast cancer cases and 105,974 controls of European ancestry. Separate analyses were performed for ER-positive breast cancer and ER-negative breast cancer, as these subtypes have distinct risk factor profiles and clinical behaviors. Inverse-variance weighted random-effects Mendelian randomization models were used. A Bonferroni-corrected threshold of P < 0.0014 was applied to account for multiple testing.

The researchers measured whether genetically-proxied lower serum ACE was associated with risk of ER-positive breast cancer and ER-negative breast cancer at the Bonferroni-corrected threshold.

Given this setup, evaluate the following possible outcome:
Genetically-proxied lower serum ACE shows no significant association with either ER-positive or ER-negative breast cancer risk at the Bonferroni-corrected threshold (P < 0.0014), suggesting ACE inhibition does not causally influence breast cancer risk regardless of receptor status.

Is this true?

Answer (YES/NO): YES